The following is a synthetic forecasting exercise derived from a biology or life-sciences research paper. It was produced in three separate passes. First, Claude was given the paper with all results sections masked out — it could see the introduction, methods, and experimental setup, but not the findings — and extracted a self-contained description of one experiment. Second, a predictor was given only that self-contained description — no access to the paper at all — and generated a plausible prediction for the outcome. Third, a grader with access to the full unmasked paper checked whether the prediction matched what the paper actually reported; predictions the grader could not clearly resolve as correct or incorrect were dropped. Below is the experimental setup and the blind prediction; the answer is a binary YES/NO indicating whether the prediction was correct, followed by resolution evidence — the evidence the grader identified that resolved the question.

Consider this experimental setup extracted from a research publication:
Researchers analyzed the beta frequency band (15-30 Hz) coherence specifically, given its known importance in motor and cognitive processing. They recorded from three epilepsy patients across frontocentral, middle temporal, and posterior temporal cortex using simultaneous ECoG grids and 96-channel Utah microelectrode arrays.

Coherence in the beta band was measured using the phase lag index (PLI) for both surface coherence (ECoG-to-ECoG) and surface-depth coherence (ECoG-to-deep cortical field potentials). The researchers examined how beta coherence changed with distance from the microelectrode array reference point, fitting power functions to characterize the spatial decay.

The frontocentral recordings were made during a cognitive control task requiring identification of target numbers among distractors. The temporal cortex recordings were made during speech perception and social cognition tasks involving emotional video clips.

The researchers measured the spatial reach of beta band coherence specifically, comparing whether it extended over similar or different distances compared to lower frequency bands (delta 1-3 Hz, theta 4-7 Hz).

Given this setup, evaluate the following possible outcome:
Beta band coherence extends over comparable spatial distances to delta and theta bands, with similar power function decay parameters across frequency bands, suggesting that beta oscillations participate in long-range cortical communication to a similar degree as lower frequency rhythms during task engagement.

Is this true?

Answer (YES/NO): NO